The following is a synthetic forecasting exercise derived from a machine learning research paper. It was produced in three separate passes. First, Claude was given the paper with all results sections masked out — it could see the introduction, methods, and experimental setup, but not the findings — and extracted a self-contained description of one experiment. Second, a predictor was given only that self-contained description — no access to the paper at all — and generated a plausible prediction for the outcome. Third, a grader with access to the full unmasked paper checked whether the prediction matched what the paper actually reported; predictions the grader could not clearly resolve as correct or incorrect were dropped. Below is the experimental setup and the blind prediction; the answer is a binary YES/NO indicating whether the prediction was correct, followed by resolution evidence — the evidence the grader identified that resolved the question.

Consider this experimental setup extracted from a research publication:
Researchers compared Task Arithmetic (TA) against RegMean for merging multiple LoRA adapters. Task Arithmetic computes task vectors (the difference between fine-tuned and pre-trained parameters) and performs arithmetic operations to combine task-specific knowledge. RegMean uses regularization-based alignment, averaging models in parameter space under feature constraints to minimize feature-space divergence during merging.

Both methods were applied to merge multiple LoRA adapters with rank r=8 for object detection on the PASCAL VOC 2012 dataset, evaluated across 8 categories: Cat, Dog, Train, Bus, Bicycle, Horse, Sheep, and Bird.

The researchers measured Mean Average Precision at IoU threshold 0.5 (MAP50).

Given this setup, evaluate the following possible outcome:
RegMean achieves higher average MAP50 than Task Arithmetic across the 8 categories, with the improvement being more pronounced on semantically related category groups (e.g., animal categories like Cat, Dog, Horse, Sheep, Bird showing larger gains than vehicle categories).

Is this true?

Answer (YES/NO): NO